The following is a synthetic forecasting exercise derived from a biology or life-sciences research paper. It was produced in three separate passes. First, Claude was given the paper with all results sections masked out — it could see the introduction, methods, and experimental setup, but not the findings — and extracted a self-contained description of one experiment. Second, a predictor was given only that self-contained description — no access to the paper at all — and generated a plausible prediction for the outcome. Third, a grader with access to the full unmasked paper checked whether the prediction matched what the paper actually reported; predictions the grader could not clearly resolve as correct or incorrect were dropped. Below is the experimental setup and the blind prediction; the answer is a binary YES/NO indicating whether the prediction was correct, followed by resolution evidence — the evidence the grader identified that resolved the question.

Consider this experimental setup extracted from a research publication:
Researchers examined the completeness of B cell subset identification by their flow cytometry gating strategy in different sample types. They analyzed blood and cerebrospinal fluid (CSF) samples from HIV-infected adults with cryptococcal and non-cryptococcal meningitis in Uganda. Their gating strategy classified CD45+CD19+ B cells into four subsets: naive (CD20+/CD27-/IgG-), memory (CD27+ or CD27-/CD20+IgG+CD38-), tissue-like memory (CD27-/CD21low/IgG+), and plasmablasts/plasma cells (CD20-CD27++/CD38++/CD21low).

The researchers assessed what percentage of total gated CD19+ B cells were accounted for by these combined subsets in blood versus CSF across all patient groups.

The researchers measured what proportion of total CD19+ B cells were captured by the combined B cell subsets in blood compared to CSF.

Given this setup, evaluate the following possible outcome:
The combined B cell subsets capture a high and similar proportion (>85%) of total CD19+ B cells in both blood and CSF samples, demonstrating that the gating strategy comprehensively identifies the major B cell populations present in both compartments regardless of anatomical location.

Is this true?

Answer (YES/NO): NO